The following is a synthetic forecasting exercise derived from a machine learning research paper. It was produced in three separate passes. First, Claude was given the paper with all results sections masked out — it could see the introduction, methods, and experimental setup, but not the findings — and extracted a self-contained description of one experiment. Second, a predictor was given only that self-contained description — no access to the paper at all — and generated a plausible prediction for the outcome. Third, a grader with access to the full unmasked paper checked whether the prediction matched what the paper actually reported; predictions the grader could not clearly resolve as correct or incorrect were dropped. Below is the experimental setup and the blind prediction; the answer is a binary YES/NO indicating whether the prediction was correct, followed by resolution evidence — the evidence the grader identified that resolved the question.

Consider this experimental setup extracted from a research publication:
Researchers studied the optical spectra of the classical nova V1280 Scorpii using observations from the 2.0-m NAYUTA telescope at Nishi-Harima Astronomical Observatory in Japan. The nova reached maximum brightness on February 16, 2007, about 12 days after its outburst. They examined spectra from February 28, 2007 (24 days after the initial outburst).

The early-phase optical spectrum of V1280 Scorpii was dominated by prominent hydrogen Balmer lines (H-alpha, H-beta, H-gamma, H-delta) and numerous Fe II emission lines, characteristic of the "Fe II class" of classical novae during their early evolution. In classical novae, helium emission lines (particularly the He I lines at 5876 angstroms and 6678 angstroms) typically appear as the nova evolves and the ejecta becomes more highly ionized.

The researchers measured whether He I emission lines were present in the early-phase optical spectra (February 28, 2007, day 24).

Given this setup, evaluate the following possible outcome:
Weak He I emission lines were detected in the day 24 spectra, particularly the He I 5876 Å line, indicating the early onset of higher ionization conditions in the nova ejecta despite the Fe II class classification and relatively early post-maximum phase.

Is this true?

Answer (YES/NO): NO